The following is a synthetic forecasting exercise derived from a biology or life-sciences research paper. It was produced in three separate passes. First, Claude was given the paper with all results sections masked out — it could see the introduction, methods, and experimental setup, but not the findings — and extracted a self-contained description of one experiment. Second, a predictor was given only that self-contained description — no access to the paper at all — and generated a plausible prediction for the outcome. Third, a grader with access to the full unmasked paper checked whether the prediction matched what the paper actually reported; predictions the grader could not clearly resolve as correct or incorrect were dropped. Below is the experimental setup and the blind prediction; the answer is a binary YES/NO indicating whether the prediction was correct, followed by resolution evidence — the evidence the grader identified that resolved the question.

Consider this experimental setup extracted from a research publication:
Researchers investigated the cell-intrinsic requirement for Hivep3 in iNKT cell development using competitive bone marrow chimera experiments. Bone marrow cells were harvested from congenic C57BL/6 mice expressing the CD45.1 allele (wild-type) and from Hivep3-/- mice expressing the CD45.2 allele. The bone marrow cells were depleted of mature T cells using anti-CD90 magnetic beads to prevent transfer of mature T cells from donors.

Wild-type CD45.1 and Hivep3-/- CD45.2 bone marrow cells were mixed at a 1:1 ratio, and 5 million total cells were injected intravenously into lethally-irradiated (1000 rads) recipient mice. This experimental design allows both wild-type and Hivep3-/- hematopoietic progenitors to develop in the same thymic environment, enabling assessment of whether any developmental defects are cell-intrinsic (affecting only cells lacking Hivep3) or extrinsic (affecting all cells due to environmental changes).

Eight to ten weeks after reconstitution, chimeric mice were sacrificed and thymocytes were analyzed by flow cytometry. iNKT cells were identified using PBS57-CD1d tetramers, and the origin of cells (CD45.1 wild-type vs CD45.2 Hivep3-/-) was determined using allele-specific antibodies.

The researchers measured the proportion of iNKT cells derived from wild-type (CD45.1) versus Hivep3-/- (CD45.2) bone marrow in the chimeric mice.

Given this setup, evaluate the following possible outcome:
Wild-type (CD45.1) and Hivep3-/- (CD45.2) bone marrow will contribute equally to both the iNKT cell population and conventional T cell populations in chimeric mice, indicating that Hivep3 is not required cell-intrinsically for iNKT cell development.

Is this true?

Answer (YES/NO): NO